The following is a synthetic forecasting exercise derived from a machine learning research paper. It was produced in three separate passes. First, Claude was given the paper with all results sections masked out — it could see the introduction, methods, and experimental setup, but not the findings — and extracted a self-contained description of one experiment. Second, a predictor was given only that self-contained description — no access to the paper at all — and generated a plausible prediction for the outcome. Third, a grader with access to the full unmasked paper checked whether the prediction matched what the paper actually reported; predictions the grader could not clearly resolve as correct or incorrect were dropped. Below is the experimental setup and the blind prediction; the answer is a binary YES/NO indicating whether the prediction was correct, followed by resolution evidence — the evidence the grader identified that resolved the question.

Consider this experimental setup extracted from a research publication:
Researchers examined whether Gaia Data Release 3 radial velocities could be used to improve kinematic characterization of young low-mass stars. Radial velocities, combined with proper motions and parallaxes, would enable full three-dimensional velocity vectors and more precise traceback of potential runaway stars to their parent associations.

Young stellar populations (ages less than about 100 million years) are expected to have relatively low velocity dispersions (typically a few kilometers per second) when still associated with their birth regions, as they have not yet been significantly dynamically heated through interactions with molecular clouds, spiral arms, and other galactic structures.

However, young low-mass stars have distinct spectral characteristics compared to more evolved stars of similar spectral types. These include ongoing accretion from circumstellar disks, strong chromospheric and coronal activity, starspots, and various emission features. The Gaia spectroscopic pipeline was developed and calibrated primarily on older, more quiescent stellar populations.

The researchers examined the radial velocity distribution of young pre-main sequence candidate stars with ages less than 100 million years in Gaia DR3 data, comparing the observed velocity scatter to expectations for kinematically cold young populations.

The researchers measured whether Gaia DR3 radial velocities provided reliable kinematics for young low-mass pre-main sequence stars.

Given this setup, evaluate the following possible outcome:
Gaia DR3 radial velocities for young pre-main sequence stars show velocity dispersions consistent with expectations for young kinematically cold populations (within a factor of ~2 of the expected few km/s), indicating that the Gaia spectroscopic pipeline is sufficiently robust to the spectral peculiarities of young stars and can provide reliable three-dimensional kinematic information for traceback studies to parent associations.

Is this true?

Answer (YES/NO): NO